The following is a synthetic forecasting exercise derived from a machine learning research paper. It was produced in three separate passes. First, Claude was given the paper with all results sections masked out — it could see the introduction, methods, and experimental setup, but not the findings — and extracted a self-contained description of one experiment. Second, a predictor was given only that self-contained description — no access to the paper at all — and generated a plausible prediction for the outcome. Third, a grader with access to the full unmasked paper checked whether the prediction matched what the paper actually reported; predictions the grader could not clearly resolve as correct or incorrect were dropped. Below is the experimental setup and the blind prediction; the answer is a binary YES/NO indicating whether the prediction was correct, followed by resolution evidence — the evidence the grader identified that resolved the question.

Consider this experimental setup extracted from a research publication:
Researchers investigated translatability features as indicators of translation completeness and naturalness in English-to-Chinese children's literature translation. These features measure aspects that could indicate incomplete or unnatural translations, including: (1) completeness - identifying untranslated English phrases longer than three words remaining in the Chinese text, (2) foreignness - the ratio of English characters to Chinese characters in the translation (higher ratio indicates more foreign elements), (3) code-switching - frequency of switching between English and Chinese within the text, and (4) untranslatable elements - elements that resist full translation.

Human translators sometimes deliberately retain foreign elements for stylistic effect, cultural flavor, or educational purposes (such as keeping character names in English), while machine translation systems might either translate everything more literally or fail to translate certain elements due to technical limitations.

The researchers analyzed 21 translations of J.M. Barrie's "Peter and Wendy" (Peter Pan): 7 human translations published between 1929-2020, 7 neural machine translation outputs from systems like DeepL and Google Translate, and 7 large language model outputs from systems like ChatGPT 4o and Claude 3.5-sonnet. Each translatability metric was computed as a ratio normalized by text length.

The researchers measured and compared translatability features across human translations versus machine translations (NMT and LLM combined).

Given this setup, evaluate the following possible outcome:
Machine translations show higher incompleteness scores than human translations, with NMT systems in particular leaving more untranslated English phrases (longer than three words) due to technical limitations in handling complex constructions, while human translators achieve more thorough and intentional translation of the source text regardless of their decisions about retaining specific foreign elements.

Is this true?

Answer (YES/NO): YES